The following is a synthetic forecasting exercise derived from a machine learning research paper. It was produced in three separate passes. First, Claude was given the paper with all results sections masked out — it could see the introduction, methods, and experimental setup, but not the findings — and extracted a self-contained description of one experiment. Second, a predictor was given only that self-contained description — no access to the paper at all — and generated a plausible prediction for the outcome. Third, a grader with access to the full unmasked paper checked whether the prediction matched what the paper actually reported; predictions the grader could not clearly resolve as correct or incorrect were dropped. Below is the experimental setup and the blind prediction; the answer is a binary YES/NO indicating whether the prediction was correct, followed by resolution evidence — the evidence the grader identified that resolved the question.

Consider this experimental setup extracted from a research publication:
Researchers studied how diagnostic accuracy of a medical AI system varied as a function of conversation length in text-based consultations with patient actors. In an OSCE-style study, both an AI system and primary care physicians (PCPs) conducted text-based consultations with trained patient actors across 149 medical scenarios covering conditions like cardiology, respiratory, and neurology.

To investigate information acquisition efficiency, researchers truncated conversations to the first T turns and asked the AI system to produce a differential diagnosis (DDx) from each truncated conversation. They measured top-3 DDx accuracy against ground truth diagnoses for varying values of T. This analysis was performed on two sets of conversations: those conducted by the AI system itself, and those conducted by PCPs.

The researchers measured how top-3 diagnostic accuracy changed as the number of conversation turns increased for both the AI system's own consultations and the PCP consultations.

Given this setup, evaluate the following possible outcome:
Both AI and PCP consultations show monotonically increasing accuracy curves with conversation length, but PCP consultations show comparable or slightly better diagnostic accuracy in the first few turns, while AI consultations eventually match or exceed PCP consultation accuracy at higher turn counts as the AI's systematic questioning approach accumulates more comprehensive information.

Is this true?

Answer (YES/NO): NO